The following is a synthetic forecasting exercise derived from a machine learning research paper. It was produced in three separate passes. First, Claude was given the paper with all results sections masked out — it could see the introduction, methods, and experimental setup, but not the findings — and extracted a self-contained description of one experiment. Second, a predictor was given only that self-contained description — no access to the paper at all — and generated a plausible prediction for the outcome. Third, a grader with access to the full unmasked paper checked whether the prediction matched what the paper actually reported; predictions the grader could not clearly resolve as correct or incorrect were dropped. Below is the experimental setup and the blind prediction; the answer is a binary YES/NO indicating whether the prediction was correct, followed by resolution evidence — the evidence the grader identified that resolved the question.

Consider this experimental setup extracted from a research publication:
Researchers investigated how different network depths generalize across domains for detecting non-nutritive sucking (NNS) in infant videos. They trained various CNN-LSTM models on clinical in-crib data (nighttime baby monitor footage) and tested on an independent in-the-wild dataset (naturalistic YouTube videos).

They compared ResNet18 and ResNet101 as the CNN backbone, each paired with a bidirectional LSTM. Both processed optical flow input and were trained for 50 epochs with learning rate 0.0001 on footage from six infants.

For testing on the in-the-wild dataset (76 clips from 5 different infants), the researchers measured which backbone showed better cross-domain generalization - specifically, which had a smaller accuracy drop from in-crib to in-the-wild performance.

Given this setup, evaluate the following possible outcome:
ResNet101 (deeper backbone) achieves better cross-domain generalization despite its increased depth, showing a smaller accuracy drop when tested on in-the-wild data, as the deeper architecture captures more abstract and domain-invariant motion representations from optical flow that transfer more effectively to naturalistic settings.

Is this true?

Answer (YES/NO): YES